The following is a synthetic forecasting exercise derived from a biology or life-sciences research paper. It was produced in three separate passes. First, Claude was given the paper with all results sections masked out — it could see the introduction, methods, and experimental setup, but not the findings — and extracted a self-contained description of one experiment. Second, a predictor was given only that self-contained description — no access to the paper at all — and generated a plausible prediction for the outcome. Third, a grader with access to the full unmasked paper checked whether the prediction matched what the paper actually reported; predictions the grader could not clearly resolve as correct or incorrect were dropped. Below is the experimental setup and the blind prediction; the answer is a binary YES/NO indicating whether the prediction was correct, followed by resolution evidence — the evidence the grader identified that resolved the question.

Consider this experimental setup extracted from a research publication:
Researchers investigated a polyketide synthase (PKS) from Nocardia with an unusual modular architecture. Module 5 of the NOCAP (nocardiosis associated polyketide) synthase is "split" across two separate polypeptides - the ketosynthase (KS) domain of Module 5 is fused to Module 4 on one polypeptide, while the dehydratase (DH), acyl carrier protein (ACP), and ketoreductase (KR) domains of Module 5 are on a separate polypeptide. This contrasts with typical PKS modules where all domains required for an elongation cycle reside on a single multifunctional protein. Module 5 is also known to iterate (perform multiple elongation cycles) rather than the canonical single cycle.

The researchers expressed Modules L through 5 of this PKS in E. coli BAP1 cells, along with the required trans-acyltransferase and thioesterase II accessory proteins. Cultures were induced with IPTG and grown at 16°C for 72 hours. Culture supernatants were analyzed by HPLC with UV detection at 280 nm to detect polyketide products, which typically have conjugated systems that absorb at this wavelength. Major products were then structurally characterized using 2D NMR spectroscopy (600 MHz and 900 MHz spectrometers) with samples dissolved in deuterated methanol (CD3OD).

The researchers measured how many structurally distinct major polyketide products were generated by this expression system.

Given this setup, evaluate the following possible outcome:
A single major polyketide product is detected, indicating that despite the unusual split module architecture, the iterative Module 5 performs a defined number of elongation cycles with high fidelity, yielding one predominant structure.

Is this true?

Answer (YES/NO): NO